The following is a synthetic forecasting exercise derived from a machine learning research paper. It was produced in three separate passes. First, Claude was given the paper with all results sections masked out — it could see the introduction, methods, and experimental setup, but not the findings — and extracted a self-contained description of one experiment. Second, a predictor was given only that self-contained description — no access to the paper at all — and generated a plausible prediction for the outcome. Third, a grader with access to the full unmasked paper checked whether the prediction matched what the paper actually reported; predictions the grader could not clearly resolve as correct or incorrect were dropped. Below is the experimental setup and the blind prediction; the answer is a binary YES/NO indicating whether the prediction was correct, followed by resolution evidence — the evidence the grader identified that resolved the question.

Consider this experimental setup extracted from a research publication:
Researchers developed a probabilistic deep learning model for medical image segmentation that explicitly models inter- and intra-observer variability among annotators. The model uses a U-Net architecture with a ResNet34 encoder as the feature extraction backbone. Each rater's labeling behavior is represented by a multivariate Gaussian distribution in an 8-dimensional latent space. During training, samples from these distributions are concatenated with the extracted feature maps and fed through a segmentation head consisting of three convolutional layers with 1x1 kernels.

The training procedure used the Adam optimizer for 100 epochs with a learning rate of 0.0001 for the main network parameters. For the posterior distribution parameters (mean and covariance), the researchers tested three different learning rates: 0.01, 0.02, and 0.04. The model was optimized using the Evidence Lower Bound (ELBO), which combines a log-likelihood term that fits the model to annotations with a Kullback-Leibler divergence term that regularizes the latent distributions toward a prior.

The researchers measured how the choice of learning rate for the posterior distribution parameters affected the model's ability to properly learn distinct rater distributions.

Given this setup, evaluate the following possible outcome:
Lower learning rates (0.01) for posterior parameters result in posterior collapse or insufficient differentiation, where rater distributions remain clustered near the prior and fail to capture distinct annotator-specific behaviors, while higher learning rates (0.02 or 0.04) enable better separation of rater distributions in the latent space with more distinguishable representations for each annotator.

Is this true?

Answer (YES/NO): NO